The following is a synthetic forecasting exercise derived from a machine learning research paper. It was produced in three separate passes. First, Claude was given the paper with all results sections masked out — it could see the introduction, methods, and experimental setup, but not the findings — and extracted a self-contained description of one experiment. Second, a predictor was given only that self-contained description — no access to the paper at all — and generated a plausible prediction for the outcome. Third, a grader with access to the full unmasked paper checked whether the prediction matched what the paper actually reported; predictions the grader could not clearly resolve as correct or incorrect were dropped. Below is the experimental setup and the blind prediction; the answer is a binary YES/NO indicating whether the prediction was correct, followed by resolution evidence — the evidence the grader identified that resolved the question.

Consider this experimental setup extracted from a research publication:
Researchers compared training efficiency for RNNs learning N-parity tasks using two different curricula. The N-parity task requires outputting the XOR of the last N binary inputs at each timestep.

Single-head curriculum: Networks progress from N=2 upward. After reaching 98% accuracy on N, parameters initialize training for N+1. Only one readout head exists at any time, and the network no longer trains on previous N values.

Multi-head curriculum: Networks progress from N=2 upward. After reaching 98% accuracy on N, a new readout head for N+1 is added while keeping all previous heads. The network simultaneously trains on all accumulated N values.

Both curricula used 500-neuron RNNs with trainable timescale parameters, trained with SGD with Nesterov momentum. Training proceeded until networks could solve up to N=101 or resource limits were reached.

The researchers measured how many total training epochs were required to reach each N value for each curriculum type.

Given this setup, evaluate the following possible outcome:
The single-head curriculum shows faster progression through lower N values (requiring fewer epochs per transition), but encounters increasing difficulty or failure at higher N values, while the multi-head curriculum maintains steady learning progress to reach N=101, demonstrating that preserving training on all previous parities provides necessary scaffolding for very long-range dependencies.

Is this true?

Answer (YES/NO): NO